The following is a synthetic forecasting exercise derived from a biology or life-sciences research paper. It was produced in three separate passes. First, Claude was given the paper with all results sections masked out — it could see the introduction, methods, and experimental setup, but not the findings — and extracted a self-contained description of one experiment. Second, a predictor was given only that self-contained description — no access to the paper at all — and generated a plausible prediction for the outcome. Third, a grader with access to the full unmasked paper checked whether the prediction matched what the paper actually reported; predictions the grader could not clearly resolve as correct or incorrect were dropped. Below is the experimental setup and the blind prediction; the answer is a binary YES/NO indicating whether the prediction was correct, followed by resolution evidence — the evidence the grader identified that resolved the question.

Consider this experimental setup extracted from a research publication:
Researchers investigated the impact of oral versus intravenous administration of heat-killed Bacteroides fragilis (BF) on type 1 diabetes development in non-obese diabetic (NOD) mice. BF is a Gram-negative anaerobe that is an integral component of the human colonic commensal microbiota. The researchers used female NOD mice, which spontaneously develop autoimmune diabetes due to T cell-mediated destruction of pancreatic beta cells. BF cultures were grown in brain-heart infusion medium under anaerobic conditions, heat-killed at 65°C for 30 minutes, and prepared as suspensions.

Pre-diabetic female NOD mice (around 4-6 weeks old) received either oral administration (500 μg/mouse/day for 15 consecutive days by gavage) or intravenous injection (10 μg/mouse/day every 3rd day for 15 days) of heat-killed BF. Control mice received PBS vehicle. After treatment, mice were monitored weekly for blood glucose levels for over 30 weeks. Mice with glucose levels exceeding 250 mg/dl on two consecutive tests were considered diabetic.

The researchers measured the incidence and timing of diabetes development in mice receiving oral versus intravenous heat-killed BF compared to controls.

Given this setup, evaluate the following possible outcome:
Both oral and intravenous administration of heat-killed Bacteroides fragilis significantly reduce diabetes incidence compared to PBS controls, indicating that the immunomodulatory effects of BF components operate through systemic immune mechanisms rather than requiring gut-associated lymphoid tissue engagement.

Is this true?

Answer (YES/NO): NO